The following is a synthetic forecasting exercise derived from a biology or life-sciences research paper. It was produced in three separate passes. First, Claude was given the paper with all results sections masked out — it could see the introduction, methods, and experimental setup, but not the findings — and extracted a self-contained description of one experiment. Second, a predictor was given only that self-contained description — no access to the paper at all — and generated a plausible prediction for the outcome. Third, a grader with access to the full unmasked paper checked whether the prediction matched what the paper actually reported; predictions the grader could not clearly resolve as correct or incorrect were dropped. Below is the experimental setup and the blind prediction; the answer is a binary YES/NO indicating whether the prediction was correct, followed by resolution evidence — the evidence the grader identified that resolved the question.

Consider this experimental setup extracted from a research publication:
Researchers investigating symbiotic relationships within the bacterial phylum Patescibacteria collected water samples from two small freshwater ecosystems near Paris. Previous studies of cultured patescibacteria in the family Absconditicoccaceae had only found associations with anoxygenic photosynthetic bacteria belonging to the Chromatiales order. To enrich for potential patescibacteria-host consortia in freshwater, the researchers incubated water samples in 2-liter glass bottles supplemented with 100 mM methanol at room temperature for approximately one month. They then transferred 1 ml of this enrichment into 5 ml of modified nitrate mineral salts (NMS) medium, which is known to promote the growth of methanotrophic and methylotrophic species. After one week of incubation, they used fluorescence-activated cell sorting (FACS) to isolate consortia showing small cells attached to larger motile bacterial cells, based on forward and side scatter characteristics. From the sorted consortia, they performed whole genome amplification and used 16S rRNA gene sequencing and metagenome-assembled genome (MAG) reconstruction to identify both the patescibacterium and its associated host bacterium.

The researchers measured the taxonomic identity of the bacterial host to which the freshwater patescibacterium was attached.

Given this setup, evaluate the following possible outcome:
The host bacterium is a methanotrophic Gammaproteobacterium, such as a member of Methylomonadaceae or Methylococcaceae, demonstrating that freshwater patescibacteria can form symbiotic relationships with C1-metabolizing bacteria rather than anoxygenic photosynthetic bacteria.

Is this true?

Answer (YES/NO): NO